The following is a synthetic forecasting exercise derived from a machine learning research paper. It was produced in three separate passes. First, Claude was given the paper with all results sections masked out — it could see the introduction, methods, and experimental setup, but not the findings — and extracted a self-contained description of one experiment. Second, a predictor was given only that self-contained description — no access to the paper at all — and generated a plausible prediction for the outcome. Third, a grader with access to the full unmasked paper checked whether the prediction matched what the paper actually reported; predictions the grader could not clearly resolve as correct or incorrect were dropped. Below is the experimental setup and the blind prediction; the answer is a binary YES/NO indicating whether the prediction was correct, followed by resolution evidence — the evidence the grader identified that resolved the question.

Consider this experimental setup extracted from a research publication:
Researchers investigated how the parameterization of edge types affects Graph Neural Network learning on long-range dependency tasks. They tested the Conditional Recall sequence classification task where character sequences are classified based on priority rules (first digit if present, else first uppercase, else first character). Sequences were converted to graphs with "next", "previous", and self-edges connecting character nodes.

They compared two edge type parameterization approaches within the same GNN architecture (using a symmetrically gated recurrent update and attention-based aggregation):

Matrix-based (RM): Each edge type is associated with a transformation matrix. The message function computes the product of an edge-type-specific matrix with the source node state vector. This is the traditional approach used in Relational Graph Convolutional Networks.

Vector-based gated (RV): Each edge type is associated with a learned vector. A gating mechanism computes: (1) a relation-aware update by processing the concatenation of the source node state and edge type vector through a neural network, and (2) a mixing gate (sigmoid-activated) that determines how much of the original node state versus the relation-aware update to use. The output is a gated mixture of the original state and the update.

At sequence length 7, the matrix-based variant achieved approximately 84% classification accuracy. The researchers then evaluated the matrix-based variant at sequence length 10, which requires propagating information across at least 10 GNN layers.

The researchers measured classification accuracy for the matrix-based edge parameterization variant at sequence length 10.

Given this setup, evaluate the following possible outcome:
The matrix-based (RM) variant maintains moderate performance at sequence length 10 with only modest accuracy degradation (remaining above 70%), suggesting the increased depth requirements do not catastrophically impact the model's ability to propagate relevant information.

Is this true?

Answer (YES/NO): NO